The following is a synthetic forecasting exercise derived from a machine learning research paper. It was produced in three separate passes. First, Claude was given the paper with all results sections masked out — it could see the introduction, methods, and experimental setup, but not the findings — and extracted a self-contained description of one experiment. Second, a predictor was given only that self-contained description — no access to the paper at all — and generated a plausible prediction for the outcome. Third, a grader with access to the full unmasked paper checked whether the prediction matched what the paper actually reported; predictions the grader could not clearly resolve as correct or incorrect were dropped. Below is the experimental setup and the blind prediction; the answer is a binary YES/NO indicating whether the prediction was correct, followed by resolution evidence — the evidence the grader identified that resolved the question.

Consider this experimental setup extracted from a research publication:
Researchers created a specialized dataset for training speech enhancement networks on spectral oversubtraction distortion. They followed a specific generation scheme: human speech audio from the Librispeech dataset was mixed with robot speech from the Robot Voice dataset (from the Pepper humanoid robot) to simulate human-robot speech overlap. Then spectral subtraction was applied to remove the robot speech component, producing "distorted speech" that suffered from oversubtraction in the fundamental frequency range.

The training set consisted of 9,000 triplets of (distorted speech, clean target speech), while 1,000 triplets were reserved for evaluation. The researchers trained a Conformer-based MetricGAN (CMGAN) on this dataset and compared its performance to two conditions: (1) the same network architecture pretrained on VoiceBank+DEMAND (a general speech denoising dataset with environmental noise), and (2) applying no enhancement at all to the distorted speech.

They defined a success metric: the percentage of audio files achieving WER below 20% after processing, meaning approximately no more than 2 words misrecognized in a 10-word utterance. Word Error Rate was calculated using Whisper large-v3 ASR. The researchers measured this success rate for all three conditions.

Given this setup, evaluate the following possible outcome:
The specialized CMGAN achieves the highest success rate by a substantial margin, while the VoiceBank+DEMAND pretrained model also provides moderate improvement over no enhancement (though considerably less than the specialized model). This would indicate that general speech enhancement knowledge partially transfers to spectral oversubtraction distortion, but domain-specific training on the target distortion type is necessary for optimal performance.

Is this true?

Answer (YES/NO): NO